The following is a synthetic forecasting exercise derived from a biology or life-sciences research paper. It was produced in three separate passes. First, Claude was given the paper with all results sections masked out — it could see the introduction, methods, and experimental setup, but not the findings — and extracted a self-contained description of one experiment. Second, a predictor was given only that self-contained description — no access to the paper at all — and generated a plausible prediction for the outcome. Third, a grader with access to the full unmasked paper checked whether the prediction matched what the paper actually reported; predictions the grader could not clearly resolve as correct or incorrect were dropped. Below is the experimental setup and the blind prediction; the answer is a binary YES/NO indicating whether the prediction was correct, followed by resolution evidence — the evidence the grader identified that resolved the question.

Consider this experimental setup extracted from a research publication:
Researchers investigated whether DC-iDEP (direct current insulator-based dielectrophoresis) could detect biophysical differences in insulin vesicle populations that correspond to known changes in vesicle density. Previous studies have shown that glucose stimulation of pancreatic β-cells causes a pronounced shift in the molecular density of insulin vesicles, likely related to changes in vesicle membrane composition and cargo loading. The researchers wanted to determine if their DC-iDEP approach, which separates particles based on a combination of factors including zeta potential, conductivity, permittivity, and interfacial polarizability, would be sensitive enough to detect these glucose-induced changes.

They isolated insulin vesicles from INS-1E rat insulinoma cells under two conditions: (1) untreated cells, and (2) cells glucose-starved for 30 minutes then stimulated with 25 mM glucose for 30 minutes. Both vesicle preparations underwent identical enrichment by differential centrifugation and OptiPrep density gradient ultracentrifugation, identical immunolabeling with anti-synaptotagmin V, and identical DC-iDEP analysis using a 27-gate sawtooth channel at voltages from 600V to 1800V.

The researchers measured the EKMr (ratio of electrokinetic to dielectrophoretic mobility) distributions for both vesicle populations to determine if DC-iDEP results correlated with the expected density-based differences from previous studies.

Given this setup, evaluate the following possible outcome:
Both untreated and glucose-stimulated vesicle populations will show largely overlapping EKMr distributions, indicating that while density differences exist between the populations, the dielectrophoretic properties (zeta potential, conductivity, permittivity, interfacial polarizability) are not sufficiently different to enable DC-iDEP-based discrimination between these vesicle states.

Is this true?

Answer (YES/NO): NO